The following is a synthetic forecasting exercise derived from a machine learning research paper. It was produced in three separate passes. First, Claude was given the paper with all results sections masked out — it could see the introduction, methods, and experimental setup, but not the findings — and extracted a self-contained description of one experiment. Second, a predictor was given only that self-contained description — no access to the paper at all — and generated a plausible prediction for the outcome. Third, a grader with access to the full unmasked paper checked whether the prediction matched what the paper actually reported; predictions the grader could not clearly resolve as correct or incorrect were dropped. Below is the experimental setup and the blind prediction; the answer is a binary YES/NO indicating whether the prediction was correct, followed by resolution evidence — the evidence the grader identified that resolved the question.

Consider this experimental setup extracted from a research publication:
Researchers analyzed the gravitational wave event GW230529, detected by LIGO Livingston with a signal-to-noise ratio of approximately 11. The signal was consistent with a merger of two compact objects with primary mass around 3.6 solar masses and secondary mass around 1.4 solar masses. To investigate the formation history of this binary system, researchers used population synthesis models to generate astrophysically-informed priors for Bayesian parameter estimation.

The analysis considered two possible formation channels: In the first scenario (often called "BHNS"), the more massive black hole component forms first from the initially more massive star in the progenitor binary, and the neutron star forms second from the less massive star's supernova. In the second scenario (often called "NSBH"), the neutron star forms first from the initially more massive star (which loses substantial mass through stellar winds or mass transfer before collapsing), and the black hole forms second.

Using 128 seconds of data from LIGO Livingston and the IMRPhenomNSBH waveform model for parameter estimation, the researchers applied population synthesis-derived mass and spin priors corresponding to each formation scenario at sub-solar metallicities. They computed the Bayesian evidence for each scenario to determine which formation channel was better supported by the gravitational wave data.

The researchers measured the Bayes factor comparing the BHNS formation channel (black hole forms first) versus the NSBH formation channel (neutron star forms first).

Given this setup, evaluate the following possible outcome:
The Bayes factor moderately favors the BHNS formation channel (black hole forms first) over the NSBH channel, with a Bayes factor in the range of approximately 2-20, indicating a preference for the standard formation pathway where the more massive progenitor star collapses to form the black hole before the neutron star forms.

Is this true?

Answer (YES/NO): NO